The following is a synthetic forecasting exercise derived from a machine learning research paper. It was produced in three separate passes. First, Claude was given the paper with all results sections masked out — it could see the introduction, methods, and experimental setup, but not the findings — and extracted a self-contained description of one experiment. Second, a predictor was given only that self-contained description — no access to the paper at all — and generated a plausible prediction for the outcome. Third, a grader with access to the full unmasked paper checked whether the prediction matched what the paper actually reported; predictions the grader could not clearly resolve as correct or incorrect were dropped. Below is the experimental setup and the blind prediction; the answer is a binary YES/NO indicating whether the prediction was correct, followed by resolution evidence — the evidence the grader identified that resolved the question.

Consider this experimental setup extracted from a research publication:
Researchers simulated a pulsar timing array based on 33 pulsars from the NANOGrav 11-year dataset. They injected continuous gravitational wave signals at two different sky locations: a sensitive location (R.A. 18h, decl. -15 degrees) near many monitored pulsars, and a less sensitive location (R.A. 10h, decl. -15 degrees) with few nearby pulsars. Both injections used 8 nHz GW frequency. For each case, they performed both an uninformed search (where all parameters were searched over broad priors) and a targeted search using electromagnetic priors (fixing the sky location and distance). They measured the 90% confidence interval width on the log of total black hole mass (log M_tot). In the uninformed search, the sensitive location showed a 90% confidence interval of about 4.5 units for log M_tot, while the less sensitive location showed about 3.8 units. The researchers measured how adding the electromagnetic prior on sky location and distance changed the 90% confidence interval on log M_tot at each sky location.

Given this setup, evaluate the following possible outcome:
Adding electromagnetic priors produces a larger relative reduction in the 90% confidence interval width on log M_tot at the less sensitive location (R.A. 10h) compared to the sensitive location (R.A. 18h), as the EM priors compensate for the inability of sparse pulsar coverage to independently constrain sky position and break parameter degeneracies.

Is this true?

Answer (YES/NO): NO